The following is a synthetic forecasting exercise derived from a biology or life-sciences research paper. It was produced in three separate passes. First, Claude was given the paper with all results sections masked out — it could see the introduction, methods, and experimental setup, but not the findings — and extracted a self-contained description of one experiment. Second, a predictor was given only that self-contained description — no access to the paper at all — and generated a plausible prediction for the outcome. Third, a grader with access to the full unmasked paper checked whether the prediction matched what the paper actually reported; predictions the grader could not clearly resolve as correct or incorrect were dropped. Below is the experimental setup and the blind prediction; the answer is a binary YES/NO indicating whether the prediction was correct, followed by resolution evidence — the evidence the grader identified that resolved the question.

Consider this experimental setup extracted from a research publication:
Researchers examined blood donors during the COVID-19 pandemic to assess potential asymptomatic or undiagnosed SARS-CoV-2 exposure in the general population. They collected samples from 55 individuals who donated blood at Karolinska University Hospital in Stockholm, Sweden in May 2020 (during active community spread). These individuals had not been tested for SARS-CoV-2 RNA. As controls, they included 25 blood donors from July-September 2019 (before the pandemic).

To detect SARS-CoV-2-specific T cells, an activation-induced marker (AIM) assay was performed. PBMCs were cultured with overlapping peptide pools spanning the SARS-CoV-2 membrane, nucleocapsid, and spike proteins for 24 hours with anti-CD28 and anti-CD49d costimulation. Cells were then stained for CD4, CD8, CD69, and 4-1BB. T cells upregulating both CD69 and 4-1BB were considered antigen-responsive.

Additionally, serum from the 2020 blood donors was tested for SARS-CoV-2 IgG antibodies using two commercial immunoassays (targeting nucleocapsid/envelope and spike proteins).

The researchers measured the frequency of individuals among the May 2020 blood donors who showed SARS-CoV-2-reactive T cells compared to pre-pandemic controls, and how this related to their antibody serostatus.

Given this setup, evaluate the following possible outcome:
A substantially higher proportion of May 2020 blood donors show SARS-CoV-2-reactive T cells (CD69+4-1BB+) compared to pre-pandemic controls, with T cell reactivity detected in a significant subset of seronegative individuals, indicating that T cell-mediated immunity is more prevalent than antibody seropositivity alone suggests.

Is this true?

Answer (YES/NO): YES